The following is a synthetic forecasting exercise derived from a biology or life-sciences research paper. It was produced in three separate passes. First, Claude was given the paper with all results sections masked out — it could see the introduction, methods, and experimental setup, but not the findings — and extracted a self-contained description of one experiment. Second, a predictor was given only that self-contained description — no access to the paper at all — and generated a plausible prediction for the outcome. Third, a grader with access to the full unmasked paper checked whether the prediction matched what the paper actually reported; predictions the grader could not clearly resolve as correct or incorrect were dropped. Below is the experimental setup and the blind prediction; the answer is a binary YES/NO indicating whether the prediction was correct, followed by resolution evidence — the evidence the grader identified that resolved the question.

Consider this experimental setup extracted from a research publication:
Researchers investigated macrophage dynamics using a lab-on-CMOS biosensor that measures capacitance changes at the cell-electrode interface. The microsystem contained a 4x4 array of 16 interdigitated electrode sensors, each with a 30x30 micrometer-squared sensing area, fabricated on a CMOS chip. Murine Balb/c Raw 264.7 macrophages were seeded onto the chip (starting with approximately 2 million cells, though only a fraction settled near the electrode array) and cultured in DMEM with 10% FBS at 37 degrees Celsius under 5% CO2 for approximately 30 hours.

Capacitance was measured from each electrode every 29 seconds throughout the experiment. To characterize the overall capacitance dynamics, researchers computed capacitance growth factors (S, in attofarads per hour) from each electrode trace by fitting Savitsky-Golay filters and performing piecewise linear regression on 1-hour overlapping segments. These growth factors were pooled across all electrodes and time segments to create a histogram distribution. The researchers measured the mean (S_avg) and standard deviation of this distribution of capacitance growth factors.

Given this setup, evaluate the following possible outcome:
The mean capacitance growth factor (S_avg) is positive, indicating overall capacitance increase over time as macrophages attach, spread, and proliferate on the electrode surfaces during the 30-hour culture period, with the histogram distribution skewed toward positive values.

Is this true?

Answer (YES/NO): NO